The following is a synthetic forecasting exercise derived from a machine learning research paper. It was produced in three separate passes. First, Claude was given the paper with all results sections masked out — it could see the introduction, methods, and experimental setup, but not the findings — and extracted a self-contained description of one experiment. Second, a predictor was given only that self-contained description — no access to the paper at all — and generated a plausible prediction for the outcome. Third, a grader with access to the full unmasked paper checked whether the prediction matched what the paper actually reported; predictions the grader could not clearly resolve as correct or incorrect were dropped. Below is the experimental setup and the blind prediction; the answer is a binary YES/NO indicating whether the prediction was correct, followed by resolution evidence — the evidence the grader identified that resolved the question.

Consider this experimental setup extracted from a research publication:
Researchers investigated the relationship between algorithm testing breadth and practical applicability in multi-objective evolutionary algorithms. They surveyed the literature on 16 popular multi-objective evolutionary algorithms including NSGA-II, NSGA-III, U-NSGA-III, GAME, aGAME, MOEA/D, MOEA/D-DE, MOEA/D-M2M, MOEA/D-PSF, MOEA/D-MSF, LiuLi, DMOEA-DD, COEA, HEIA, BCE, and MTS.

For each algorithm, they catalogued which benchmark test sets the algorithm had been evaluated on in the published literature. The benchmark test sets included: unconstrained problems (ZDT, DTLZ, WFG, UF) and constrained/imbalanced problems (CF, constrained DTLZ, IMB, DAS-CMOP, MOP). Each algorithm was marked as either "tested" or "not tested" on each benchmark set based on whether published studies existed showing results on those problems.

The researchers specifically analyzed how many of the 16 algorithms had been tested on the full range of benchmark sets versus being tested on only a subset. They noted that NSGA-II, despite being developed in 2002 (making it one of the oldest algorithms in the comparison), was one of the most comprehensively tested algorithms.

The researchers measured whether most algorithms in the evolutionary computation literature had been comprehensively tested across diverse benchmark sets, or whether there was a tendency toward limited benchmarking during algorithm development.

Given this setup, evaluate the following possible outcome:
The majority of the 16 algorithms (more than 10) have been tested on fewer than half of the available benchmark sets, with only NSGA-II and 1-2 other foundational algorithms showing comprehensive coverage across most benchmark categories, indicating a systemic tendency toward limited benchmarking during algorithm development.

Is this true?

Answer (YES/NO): NO